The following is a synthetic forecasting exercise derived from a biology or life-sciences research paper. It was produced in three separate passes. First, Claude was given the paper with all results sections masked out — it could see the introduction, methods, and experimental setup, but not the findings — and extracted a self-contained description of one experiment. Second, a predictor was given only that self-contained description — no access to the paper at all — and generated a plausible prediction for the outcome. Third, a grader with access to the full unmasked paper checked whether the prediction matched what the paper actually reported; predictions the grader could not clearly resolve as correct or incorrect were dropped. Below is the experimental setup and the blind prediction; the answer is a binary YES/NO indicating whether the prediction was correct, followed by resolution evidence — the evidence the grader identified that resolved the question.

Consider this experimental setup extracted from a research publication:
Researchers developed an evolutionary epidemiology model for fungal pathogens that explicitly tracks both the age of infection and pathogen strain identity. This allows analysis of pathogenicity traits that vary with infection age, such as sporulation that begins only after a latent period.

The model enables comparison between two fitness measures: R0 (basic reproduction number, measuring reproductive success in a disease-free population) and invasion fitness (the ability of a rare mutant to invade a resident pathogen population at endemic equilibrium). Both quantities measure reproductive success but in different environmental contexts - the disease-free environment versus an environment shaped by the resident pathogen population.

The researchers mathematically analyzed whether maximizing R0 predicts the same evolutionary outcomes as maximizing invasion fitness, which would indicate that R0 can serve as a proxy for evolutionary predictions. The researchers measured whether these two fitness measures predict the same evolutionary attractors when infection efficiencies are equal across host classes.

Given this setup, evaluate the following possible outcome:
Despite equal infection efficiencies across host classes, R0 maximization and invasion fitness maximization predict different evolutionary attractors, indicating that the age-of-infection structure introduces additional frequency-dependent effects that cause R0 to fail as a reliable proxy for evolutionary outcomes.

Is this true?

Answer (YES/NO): NO